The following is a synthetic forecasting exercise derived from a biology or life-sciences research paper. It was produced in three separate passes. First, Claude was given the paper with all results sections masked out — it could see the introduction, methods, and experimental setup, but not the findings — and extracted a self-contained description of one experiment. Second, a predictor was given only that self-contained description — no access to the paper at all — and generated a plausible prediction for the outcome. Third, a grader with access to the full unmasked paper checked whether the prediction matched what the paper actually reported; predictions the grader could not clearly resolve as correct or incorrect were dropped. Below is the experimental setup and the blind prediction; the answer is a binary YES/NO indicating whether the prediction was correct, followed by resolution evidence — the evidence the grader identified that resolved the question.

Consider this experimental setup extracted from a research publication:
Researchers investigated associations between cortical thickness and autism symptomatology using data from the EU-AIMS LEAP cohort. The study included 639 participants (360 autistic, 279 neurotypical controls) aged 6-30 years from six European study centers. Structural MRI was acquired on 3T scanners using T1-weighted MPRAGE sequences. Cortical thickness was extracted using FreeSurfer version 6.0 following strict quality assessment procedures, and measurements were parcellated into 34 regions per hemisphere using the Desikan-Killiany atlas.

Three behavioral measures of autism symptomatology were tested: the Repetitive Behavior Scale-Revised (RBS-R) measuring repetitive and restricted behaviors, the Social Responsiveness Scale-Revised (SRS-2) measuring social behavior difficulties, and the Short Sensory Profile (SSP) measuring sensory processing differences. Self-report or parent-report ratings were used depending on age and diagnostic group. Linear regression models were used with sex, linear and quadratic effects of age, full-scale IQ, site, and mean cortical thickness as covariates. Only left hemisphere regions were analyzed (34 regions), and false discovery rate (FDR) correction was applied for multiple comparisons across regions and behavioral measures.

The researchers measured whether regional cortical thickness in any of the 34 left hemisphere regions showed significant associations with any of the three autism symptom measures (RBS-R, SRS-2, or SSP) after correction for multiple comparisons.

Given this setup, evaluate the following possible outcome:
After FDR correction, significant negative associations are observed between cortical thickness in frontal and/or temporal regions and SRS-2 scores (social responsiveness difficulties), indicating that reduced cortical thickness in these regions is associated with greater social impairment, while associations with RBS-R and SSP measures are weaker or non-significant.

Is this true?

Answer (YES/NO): NO